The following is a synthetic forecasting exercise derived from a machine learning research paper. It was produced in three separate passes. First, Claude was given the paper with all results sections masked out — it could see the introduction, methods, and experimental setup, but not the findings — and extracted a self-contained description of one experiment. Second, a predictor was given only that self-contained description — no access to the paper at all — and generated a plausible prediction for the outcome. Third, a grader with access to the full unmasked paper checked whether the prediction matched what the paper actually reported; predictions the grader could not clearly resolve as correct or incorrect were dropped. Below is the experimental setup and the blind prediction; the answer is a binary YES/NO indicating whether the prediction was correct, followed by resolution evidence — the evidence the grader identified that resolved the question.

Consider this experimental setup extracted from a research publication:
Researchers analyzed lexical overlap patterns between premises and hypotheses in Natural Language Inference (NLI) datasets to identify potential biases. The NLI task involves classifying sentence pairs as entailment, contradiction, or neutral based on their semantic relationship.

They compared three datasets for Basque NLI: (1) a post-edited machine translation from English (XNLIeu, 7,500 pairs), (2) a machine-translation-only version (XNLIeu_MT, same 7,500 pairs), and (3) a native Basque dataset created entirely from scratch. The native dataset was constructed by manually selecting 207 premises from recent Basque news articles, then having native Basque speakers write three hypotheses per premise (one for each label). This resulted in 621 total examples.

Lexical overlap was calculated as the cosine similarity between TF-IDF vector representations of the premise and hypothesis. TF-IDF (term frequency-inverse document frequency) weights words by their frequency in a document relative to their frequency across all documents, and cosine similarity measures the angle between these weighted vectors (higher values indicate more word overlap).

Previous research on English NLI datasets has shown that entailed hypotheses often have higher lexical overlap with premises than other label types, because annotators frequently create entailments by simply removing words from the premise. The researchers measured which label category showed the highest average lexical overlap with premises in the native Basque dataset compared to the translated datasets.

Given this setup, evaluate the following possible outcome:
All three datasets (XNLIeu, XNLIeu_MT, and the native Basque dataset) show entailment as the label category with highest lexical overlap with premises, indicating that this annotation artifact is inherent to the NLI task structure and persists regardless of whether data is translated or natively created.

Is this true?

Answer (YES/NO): NO